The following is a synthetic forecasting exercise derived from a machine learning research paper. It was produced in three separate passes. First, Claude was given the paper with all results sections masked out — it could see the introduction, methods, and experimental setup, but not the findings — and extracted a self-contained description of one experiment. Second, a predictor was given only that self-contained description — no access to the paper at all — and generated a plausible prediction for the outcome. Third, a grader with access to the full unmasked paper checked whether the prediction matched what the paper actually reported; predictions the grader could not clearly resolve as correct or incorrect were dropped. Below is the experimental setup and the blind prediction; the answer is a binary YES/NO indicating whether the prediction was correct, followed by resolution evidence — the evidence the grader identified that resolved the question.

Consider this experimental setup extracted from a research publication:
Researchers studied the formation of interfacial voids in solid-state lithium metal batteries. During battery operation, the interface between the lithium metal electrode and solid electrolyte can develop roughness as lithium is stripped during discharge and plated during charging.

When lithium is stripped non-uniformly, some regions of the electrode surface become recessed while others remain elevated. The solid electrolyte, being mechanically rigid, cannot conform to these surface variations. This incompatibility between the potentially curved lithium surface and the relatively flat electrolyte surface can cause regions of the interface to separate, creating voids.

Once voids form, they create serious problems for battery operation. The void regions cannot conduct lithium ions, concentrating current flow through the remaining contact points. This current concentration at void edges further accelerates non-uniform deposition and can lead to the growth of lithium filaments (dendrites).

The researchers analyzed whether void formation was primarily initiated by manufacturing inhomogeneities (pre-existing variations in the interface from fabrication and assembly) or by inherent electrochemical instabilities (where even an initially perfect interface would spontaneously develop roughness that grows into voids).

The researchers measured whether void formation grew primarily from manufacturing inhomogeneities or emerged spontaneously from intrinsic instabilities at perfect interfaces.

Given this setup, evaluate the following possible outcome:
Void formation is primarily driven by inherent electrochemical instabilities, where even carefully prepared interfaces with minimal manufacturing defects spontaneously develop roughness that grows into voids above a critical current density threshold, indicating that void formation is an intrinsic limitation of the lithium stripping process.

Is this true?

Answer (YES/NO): NO